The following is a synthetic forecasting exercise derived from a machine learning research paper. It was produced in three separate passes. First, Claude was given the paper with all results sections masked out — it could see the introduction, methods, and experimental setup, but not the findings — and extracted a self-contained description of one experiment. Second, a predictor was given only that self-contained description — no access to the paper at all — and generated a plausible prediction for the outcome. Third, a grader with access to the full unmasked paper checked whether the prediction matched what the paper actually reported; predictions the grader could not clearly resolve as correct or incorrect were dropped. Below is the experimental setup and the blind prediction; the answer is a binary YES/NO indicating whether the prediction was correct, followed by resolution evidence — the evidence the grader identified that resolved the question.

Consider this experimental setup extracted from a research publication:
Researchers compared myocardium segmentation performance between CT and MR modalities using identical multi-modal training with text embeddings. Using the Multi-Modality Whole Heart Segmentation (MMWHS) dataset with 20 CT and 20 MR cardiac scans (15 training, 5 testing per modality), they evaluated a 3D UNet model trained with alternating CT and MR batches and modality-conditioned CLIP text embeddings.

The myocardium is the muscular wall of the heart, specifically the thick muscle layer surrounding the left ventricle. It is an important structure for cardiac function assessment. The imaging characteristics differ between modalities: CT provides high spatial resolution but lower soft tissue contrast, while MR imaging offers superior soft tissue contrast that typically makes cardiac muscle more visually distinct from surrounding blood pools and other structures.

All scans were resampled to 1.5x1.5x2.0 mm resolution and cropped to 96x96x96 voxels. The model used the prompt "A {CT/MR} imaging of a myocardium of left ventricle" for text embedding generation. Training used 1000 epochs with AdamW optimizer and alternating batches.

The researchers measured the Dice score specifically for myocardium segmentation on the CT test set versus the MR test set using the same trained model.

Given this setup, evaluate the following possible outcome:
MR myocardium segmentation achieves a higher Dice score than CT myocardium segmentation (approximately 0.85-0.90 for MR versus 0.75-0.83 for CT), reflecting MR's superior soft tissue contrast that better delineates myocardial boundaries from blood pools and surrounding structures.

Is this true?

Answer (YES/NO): NO